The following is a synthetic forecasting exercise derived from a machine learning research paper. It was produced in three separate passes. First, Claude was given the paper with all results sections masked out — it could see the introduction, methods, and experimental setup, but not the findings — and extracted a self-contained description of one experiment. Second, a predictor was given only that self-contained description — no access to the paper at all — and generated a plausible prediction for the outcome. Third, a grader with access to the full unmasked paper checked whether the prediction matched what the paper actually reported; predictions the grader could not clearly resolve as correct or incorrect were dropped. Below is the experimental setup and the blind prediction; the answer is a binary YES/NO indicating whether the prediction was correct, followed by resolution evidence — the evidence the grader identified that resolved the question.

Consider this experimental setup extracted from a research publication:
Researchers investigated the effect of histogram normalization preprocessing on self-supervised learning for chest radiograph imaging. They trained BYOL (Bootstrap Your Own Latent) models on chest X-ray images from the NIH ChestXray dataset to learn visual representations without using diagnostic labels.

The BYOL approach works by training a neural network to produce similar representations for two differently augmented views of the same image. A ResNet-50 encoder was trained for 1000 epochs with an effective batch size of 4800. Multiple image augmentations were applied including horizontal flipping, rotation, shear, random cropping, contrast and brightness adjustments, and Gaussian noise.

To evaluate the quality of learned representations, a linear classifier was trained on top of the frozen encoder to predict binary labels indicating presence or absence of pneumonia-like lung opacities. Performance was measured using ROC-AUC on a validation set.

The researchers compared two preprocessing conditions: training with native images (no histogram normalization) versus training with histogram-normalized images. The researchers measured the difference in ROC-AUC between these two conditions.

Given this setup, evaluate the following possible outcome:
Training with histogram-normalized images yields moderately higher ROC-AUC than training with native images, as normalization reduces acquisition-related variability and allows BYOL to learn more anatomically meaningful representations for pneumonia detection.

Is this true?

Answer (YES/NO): NO